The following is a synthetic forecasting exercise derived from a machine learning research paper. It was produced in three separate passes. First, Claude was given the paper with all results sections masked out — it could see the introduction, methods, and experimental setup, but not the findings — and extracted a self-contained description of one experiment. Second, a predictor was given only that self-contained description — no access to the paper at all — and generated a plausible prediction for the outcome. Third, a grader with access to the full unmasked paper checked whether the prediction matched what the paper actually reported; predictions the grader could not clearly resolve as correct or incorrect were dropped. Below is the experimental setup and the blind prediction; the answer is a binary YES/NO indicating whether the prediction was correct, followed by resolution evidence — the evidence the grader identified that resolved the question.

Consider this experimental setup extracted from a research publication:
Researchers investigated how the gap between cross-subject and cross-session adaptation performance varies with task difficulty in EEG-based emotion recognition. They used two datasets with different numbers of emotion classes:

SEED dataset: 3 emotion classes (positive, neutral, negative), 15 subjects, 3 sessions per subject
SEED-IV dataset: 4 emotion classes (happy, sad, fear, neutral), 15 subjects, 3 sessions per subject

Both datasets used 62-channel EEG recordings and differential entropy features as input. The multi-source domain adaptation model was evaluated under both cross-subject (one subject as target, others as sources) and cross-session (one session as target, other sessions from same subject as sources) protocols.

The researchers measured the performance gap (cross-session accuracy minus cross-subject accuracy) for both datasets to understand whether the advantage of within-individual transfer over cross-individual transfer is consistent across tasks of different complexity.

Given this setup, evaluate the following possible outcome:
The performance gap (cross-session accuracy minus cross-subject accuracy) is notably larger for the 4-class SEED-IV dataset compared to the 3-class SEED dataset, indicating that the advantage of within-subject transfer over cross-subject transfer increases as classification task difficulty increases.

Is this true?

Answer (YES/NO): YES